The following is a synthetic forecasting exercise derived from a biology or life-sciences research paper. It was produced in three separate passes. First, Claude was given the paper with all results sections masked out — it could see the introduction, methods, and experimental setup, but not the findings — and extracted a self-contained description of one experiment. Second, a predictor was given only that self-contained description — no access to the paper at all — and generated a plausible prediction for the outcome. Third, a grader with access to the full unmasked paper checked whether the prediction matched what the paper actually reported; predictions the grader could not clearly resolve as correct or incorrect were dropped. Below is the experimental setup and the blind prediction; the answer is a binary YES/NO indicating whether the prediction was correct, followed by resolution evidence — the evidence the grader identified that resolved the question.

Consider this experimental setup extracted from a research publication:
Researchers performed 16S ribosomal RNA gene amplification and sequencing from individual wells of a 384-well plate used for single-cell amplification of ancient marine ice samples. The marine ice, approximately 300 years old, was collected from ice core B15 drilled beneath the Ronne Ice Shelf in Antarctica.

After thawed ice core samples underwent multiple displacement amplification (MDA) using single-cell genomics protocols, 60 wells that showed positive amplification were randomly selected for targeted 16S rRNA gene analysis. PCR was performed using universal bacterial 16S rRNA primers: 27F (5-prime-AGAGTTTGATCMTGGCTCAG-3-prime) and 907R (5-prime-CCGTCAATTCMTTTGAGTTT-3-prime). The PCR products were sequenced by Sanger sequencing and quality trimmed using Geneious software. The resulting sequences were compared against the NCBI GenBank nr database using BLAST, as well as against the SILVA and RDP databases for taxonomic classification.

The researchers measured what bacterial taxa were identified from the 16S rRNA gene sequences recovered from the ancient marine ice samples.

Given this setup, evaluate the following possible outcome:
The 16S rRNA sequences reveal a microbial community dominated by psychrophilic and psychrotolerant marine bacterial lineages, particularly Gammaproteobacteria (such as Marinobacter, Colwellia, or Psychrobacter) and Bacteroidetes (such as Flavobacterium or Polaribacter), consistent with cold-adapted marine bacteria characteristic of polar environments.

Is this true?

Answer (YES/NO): NO